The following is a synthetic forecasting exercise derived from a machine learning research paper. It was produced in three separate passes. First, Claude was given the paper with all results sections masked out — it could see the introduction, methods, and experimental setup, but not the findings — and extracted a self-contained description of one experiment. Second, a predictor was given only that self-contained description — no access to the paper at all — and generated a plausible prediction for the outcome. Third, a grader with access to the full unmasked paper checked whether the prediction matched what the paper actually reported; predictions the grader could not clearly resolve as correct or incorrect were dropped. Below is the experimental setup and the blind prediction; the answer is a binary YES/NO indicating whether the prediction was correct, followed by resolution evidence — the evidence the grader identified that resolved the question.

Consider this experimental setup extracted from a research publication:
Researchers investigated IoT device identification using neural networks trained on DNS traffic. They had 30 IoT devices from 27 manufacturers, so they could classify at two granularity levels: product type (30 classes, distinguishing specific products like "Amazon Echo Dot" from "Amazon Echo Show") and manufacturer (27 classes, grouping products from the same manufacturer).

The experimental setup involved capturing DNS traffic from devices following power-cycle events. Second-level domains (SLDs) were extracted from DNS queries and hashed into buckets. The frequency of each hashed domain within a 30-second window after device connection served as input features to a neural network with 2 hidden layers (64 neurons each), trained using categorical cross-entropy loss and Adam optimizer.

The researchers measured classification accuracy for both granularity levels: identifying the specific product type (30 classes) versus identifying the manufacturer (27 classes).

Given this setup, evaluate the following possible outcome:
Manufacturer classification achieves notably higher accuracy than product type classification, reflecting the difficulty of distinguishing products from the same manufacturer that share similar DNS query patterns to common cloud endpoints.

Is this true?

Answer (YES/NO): YES